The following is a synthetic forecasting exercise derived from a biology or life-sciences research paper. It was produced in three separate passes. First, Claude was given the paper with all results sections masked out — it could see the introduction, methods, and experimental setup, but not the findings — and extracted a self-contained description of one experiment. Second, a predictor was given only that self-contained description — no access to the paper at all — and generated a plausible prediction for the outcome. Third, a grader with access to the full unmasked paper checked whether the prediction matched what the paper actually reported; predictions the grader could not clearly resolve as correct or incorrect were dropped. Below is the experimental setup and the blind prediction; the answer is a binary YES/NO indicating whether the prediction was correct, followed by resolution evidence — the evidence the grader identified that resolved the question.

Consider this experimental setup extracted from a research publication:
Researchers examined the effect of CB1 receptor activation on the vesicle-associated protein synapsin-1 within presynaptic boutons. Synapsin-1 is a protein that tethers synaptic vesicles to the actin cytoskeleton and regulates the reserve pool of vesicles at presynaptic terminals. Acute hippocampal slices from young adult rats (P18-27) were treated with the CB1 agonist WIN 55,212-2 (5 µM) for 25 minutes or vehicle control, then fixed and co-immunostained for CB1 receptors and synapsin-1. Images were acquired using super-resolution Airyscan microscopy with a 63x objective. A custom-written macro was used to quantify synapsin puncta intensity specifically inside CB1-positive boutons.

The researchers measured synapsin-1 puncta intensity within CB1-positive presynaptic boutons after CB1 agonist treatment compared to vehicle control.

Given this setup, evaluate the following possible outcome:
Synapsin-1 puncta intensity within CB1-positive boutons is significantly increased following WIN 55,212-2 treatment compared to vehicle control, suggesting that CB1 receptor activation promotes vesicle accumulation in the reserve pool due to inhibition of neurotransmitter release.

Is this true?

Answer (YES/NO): NO